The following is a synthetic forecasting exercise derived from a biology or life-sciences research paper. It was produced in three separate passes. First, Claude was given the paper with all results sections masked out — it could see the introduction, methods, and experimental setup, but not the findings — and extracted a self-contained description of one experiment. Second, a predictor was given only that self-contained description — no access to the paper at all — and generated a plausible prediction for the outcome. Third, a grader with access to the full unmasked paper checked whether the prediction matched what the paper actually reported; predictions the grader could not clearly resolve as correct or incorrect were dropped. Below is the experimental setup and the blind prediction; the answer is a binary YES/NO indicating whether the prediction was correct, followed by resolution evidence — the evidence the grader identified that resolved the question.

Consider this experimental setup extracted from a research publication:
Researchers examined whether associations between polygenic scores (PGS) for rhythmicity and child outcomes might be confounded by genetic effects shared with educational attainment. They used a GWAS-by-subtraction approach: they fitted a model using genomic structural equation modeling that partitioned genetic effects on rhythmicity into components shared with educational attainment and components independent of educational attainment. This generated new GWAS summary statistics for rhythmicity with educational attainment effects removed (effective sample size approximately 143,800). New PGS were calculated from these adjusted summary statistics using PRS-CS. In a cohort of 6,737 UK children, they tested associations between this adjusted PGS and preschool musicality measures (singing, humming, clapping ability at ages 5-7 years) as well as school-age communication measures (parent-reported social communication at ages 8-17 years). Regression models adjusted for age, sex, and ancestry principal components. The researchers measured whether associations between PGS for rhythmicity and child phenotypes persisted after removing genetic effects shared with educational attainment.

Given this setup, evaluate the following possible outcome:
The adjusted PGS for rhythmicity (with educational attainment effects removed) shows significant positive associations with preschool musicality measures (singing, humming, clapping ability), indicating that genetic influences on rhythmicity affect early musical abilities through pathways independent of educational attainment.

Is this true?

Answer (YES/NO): YES